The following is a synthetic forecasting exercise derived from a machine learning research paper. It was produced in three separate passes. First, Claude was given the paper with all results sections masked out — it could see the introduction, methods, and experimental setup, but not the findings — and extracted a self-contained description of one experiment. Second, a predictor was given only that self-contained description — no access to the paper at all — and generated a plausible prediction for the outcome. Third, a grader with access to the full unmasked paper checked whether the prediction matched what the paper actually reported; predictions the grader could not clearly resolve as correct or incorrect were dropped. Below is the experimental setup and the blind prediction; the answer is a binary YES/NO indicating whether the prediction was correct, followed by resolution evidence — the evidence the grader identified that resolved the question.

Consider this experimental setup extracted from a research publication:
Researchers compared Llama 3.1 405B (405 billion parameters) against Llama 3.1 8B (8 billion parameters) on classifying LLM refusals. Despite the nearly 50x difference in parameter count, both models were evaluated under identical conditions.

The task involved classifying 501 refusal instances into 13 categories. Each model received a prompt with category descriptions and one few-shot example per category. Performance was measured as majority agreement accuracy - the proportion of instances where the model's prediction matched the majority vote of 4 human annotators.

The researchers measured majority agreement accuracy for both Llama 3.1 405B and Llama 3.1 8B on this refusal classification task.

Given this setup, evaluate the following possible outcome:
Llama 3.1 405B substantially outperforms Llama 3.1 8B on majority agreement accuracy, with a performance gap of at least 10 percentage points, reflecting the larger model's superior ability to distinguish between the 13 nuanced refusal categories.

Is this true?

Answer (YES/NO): NO